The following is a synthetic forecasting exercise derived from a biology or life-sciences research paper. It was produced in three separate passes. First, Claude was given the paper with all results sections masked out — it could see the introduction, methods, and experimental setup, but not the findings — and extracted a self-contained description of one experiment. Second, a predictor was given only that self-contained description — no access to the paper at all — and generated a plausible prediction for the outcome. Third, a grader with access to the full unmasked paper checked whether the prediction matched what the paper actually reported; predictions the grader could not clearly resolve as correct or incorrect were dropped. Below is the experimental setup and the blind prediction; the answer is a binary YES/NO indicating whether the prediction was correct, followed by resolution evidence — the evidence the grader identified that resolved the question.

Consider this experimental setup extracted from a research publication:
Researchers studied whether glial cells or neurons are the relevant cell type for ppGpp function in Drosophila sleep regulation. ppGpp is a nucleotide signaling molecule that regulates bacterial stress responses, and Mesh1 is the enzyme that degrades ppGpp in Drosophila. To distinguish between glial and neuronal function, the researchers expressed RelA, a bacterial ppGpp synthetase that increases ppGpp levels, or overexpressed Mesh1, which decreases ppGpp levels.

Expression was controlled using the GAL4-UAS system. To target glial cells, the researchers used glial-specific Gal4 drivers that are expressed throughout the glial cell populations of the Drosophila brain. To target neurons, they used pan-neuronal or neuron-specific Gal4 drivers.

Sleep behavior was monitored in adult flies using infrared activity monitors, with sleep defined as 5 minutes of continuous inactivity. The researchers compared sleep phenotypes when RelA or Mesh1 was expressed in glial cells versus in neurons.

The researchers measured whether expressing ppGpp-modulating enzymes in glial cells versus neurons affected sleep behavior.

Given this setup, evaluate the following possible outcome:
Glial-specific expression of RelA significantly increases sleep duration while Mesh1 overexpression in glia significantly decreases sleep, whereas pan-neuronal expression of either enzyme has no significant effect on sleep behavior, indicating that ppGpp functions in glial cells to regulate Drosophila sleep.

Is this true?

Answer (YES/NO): NO